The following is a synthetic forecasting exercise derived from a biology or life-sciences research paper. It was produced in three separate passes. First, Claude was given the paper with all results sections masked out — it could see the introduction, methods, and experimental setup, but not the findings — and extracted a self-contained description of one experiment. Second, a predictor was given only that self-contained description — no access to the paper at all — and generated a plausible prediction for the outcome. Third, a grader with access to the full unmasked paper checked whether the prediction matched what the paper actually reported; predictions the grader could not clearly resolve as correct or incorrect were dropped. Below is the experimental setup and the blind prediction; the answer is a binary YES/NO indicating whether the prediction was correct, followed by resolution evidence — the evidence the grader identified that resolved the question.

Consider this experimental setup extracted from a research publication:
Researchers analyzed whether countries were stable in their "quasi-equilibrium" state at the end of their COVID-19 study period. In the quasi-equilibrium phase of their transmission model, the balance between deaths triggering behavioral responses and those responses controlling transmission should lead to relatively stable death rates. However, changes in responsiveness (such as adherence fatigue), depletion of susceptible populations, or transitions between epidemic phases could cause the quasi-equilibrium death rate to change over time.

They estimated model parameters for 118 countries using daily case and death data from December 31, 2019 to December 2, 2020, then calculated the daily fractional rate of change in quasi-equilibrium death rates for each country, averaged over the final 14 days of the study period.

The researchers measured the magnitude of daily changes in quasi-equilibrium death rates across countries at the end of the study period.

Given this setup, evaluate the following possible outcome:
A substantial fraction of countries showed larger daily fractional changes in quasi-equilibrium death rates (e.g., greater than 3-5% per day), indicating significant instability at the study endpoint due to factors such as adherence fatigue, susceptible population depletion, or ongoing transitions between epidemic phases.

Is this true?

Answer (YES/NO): NO